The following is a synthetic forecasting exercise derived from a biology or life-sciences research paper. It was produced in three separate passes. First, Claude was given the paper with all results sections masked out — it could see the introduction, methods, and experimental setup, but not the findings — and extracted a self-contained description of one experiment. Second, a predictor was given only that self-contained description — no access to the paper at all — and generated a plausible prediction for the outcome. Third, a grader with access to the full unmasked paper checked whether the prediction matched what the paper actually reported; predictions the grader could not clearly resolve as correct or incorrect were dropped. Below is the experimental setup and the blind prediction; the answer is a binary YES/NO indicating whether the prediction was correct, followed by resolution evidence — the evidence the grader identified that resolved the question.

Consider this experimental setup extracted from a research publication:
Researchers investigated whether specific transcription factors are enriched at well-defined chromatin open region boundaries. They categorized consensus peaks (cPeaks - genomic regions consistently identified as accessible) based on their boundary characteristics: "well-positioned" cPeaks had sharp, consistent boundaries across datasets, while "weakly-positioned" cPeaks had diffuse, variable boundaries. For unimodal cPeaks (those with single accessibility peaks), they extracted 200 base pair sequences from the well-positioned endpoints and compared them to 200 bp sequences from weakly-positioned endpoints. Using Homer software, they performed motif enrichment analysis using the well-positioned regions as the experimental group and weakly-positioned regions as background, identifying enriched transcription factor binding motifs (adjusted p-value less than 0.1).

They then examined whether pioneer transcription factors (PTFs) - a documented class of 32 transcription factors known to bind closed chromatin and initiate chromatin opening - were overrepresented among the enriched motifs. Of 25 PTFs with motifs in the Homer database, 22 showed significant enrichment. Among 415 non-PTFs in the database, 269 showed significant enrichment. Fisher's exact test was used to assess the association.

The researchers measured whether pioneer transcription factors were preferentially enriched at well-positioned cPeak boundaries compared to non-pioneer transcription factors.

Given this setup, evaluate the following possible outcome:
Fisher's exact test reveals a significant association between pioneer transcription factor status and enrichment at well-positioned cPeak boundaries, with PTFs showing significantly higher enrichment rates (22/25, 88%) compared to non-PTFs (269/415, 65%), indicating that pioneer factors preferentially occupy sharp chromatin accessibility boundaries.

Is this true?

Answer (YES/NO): YES